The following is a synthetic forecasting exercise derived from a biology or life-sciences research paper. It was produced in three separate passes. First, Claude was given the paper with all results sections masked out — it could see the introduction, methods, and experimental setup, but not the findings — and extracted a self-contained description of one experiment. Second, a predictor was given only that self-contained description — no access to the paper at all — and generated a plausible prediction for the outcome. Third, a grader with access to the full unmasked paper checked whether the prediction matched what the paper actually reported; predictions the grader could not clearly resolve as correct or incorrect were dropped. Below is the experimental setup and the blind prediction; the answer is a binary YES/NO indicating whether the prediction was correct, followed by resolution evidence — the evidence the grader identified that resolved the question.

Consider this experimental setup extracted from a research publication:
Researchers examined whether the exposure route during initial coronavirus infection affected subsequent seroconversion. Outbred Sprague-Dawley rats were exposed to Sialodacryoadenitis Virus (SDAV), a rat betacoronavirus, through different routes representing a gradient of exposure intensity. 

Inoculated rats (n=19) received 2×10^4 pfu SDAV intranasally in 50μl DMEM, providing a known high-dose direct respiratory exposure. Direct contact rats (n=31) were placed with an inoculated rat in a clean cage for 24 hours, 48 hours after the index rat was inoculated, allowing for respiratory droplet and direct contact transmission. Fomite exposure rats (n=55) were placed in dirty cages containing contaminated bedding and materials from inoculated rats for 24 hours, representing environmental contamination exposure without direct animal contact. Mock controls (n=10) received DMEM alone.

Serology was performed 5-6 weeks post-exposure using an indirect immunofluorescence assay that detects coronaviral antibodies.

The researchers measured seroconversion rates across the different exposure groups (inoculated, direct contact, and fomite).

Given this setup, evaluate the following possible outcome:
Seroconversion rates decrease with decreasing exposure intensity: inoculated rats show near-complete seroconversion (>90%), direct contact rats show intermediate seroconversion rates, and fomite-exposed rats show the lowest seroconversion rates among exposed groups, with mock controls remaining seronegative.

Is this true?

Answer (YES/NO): NO